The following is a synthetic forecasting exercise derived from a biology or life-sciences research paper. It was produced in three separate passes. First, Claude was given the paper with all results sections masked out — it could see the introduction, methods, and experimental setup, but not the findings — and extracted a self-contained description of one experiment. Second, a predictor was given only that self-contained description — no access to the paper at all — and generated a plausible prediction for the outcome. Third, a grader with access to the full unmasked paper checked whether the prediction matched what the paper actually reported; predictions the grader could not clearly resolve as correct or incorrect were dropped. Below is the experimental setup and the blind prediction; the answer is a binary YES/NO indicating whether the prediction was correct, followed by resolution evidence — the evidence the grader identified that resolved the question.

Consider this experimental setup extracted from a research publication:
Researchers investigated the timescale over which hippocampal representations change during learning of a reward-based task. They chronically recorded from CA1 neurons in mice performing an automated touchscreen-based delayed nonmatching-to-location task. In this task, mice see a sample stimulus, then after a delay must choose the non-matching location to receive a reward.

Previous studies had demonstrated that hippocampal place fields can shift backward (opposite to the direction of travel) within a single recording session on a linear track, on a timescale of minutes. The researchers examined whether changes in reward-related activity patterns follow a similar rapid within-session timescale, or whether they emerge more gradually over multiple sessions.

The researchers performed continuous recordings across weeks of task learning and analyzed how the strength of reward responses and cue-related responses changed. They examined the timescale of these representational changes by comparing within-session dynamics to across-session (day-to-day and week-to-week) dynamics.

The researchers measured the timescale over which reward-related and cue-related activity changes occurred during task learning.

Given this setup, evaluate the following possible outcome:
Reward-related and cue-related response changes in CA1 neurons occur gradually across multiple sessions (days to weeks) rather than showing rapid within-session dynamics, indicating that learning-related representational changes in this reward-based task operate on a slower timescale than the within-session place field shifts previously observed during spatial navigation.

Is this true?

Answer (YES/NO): YES